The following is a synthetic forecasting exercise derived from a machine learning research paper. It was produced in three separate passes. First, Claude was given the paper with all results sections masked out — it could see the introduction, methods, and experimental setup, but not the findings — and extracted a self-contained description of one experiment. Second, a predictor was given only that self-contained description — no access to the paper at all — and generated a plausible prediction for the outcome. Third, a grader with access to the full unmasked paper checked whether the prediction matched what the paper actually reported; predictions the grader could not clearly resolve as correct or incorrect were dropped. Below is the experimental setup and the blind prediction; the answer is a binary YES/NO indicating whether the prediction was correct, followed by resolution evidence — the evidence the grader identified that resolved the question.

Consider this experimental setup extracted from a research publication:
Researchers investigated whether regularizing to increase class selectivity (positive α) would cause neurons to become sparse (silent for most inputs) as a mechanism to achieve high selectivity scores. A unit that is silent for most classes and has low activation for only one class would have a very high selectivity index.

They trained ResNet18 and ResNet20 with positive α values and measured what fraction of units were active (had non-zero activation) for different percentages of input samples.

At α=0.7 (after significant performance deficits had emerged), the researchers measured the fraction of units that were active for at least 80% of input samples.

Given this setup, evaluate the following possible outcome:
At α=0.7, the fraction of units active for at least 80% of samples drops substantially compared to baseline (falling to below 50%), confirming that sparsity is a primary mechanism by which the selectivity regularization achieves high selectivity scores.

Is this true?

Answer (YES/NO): NO